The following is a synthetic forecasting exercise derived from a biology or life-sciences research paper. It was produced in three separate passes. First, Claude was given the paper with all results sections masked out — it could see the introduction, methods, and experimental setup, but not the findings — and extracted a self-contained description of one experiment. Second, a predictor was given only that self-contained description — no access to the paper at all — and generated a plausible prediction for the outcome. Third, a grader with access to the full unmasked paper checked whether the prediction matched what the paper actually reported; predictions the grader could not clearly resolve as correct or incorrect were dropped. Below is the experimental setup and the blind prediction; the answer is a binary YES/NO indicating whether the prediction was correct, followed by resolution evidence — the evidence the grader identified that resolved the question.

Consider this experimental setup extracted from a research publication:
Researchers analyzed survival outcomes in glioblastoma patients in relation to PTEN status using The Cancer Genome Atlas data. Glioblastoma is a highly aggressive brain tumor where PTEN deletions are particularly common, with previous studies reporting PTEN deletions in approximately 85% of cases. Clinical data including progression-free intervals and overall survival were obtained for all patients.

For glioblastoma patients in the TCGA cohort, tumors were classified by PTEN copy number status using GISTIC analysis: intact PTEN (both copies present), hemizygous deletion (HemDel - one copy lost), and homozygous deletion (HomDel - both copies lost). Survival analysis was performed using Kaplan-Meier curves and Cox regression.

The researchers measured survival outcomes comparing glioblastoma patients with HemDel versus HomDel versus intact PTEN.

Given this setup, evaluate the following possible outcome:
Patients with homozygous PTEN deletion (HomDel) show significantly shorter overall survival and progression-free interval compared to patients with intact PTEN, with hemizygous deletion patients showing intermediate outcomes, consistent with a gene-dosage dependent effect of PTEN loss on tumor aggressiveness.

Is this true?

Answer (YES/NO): NO